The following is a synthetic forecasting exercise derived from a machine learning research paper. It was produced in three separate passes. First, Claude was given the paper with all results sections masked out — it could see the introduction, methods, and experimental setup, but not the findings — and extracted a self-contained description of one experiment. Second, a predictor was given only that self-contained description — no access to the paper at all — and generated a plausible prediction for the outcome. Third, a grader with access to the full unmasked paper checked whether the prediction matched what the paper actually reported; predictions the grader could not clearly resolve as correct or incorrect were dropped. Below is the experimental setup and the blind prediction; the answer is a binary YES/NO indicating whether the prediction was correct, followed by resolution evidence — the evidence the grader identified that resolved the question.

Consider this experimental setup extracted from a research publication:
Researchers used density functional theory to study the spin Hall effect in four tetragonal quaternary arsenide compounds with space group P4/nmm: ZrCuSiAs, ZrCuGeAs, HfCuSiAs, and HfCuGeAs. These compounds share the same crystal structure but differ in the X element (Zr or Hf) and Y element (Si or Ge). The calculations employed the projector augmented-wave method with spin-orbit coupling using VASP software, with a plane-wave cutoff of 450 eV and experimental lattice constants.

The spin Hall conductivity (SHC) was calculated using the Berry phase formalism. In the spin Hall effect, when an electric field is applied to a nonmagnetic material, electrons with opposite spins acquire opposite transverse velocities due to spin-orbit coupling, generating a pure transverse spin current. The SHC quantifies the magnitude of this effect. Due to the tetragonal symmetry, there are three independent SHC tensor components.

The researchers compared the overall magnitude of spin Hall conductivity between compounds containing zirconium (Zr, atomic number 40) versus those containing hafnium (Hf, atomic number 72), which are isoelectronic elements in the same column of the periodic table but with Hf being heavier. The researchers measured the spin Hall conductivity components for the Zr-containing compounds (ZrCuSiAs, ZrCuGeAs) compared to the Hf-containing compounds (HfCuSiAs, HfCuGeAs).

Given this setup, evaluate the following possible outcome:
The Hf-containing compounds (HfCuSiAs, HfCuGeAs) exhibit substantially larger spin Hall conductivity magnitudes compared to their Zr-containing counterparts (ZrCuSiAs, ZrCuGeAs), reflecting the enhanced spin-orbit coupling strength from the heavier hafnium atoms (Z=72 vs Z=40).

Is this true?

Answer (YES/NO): YES